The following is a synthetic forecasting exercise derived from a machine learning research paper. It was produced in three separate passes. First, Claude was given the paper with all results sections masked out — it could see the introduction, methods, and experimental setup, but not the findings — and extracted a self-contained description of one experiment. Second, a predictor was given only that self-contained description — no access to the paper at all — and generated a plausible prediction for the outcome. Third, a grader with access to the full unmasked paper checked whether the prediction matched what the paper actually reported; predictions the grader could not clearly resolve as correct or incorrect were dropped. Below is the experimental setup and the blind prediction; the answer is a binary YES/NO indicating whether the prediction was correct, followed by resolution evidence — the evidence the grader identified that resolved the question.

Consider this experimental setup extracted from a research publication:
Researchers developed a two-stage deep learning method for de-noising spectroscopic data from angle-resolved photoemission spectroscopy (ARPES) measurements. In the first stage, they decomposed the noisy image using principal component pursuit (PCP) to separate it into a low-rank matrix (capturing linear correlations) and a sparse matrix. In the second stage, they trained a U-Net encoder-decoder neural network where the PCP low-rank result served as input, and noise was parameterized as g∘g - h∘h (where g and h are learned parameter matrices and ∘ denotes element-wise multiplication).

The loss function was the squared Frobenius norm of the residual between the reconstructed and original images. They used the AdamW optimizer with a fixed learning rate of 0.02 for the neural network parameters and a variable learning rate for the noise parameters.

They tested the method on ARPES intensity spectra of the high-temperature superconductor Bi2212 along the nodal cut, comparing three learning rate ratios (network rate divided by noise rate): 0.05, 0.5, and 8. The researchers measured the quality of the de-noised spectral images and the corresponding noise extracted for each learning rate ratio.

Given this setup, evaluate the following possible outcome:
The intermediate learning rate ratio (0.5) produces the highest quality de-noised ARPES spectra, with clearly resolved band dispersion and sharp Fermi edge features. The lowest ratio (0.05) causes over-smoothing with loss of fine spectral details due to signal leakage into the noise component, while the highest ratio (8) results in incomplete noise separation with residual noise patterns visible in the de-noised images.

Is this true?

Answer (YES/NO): NO